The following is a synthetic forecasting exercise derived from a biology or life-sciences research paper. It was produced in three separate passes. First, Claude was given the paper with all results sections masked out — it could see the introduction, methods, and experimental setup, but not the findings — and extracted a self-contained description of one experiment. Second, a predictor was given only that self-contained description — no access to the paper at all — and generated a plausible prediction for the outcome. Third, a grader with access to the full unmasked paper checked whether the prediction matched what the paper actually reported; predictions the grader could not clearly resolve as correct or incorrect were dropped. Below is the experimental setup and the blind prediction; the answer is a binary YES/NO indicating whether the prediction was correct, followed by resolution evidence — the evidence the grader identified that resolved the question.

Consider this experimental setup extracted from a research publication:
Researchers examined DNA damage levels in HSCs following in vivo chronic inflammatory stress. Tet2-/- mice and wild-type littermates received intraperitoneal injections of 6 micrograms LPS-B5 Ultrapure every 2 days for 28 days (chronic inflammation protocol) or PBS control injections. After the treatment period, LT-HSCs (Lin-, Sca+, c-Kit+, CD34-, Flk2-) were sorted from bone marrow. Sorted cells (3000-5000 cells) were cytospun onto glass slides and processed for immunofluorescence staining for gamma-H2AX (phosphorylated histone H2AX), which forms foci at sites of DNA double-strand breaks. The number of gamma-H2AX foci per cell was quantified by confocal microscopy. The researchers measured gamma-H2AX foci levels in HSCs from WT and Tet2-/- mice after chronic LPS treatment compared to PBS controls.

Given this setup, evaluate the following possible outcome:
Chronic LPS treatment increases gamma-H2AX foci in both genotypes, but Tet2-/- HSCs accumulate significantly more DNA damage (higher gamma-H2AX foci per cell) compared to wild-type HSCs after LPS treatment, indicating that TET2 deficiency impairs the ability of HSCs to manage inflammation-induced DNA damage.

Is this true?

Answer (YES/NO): NO